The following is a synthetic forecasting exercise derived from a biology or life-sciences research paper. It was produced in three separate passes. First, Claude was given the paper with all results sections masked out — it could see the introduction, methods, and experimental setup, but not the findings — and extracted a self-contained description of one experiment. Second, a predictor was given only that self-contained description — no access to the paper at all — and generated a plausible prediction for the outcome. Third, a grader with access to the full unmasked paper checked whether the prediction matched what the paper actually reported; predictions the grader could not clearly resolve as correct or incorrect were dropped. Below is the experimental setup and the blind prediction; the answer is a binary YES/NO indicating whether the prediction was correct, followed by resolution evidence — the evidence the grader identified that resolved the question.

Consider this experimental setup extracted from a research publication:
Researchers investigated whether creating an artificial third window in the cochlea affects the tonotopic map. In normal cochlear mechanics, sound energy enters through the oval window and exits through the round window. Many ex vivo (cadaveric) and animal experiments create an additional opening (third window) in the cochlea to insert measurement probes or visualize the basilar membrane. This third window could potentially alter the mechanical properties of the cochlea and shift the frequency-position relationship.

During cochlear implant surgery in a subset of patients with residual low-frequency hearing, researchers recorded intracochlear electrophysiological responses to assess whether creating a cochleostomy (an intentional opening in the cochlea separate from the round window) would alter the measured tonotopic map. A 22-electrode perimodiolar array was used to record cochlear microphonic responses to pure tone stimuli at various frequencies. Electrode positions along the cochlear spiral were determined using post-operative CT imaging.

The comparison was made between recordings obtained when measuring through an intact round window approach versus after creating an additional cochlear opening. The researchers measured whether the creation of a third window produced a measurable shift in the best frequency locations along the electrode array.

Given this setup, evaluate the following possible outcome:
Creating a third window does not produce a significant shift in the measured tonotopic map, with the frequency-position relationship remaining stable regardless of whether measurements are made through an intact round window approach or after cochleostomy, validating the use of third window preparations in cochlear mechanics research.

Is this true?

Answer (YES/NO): YES